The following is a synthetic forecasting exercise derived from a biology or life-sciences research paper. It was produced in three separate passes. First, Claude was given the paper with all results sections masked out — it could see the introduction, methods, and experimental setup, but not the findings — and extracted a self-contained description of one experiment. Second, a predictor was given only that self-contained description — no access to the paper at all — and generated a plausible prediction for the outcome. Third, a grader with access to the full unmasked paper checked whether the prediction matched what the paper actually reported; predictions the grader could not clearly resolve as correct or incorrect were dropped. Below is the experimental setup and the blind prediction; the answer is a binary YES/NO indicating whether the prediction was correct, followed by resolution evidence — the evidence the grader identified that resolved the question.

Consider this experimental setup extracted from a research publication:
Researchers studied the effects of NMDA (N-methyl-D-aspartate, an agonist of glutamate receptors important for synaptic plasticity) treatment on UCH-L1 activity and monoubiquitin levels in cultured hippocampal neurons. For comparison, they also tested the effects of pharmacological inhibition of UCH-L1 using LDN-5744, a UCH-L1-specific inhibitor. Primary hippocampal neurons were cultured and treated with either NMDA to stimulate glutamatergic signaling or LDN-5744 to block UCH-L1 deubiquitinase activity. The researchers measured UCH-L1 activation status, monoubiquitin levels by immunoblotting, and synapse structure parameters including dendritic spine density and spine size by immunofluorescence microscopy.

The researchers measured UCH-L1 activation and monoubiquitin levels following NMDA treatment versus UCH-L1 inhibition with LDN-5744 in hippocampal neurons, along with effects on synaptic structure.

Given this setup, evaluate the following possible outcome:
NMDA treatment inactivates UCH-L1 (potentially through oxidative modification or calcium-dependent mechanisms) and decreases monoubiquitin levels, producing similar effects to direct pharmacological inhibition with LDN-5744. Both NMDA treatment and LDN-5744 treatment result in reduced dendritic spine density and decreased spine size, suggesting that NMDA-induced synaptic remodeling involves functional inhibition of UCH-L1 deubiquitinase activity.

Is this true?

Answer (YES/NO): NO